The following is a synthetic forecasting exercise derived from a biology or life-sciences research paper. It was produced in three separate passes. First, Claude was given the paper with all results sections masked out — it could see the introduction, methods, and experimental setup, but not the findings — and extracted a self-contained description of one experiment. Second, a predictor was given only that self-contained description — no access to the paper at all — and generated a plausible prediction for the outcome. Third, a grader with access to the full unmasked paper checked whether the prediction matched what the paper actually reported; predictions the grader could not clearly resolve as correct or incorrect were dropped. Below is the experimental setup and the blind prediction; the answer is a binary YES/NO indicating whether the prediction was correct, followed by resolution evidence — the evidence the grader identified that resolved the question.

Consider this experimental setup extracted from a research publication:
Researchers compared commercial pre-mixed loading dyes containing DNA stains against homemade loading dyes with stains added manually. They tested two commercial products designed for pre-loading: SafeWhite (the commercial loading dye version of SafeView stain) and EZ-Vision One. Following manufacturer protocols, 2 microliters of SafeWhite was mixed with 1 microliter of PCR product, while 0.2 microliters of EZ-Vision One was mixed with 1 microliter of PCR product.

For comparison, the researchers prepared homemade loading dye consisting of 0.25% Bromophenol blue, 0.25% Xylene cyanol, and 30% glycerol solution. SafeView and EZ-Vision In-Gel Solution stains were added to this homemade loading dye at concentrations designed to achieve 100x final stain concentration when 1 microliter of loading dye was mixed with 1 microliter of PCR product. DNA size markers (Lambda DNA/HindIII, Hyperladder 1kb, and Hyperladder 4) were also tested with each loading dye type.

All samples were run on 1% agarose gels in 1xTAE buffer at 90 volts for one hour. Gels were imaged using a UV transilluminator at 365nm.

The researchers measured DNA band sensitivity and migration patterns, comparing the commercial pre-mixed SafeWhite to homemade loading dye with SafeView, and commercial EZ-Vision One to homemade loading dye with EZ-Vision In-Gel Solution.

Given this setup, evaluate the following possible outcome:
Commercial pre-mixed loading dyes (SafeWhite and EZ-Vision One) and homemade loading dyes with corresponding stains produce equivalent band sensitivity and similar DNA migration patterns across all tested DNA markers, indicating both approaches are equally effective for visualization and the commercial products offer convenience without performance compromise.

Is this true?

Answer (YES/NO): NO